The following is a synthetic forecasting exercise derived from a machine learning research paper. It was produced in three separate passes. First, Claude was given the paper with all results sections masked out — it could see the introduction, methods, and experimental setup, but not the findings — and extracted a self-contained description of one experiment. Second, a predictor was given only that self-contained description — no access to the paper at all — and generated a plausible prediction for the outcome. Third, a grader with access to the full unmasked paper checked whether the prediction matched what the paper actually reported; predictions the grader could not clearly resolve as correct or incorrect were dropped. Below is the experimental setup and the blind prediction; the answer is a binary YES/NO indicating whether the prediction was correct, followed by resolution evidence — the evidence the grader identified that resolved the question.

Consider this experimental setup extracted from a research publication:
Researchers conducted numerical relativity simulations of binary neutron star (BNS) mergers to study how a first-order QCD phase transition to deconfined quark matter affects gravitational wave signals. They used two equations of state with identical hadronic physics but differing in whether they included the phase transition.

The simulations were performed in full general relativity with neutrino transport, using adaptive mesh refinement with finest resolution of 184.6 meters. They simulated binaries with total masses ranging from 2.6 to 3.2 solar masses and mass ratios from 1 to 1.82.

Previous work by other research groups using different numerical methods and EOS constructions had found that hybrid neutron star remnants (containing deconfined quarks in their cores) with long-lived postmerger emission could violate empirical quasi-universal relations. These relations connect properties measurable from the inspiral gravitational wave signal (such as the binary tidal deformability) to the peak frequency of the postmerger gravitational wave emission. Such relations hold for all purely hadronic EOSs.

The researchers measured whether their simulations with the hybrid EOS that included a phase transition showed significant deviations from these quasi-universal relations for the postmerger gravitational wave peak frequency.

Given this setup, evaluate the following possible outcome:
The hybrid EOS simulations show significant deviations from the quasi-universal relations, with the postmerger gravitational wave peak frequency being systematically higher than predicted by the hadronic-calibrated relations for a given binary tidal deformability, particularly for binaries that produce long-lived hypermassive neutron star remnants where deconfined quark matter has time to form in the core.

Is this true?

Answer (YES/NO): NO